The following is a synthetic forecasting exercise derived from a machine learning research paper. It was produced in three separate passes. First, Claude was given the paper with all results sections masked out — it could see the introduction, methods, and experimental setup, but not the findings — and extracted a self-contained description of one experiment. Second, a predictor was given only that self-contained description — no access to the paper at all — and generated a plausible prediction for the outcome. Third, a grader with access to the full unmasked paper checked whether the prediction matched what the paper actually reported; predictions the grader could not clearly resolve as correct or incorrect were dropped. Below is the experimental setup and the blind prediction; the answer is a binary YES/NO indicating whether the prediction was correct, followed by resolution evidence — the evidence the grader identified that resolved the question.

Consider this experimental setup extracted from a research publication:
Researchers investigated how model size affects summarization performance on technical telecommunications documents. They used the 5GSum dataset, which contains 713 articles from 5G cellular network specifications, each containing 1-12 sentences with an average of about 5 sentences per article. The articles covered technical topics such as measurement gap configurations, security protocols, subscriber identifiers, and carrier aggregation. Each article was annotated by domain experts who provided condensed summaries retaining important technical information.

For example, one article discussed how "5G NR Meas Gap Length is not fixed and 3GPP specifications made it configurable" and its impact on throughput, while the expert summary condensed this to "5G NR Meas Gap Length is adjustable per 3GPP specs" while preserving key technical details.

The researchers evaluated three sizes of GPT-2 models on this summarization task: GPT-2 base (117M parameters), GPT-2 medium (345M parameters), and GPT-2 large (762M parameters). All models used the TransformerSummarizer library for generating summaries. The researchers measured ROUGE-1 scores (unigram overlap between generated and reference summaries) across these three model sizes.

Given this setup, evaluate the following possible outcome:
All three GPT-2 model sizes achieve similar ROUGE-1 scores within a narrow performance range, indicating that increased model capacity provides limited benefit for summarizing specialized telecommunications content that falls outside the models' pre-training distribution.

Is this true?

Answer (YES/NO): YES